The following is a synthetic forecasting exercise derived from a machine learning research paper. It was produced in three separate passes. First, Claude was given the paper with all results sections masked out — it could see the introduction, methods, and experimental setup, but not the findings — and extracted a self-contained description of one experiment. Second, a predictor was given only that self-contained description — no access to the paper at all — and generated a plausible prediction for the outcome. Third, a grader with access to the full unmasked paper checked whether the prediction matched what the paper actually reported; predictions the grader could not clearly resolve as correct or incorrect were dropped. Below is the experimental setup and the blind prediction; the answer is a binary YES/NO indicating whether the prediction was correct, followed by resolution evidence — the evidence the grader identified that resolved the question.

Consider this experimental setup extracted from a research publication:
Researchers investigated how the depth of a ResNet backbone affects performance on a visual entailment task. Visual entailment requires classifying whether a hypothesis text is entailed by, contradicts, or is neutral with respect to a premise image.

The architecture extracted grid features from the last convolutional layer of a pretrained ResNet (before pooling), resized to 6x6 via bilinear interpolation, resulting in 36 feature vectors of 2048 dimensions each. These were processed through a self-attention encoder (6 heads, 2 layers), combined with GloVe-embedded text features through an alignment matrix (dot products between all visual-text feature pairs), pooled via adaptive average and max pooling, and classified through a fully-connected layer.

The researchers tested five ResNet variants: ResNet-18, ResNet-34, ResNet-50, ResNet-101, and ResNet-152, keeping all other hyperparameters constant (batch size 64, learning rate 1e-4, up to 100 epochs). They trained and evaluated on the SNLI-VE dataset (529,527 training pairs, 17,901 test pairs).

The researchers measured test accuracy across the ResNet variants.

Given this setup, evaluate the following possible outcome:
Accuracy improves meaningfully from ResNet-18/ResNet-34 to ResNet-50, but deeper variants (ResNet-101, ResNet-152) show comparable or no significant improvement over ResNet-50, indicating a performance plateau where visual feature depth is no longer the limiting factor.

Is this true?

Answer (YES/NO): NO